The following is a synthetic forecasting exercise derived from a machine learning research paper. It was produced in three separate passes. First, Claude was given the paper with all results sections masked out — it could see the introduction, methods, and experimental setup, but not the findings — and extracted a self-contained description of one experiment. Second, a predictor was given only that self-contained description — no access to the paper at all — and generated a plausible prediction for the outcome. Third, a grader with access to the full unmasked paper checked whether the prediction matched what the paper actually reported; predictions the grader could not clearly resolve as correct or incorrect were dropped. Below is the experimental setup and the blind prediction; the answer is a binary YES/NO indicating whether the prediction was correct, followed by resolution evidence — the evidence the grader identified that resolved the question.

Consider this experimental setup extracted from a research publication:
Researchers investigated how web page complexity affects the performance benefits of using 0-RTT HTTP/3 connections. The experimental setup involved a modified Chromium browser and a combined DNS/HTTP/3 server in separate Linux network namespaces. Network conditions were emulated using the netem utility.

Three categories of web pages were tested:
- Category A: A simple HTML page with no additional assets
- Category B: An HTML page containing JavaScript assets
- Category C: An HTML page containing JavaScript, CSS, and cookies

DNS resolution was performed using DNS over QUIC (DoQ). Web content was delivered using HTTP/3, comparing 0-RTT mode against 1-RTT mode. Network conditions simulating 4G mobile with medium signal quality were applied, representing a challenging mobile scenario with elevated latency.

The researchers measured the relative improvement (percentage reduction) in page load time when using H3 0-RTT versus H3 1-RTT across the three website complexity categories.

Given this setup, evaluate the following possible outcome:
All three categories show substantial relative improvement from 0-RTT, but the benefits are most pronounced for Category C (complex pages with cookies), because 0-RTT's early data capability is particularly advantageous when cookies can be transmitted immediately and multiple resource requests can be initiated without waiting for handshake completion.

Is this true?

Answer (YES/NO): NO